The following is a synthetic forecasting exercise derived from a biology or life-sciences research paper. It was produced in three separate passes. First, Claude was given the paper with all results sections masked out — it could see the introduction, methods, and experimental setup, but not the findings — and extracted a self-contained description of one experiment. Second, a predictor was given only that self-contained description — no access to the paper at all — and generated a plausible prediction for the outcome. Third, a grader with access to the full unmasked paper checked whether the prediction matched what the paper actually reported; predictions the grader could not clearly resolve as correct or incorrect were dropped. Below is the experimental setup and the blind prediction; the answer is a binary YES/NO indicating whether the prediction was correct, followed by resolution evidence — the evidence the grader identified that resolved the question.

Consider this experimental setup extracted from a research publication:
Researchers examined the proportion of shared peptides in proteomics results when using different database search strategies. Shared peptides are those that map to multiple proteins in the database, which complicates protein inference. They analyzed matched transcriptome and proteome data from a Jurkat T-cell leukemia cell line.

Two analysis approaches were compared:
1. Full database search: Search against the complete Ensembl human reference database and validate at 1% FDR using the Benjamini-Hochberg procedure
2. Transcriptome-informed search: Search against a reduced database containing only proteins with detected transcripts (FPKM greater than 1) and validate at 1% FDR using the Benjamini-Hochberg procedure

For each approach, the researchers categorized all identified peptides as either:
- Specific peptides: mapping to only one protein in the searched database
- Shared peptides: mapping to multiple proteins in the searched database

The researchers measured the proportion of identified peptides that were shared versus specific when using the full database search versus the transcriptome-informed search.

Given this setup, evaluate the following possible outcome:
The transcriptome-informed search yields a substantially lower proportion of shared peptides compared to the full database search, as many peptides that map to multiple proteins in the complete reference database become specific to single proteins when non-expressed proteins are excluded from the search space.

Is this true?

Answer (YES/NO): YES